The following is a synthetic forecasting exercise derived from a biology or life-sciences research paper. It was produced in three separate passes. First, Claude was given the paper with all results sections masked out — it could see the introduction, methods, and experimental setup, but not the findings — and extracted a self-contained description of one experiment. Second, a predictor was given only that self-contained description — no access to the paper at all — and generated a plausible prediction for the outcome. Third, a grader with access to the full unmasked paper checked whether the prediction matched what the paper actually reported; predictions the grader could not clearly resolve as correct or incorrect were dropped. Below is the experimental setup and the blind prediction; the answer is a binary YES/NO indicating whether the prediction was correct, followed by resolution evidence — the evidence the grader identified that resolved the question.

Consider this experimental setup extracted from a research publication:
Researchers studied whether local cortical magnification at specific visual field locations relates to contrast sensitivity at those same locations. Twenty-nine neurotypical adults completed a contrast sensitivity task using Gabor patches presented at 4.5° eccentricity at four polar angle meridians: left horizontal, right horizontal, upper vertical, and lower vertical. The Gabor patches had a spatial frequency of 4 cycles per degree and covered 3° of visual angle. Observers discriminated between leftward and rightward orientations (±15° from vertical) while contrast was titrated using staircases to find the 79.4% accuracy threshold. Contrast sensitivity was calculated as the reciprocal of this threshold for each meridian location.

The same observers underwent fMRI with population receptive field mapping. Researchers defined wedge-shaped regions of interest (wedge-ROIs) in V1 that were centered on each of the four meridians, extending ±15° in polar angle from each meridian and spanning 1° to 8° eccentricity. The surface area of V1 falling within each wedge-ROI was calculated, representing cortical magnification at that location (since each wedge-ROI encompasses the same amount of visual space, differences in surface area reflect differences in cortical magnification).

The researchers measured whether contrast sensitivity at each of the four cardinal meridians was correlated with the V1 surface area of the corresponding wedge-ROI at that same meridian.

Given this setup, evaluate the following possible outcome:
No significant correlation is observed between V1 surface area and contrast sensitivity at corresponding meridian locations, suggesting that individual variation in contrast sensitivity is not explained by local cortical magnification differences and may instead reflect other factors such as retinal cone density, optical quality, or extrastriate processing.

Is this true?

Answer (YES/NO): NO